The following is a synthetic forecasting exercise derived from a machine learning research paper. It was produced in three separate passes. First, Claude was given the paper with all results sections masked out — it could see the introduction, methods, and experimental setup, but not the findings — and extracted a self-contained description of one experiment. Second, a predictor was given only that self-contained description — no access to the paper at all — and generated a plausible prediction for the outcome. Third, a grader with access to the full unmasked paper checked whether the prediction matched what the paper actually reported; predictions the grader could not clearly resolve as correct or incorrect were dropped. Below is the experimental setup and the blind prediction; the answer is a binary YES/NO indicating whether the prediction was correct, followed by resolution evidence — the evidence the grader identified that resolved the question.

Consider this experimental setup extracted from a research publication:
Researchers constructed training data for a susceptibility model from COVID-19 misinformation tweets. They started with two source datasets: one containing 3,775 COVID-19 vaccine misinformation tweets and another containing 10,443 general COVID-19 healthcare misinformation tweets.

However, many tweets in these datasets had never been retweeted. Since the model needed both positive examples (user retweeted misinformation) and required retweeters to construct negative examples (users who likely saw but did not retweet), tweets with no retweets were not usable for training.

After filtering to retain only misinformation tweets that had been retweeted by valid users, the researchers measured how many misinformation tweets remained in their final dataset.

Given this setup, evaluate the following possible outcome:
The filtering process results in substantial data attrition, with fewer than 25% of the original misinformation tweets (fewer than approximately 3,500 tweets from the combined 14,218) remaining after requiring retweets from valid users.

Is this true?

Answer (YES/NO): YES